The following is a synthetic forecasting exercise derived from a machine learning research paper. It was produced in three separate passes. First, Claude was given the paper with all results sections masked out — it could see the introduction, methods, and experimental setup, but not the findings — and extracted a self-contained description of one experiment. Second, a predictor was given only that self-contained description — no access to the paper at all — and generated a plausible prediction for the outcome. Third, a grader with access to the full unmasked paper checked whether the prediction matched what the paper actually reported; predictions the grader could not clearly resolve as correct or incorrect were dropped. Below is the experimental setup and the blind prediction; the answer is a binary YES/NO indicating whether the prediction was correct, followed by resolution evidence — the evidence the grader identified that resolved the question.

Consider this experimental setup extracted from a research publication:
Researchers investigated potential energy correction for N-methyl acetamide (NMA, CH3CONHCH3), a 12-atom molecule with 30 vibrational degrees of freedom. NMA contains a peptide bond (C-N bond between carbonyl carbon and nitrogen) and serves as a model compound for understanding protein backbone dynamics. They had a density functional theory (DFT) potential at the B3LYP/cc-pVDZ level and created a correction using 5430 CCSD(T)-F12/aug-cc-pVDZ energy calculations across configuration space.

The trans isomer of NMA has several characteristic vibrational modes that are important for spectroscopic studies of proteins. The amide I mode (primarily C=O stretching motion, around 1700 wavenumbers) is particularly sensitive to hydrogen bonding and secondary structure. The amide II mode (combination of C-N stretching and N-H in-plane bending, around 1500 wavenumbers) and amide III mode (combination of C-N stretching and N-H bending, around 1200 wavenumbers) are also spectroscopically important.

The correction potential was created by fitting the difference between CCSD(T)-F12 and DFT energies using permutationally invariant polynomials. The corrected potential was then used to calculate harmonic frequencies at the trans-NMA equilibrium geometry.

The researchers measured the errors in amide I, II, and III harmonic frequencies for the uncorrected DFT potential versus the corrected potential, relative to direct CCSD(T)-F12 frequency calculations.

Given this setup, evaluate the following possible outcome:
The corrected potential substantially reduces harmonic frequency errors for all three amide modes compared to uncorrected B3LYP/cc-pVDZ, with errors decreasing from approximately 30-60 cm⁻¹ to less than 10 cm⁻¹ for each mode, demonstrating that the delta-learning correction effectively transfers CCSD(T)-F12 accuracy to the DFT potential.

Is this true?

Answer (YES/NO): NO